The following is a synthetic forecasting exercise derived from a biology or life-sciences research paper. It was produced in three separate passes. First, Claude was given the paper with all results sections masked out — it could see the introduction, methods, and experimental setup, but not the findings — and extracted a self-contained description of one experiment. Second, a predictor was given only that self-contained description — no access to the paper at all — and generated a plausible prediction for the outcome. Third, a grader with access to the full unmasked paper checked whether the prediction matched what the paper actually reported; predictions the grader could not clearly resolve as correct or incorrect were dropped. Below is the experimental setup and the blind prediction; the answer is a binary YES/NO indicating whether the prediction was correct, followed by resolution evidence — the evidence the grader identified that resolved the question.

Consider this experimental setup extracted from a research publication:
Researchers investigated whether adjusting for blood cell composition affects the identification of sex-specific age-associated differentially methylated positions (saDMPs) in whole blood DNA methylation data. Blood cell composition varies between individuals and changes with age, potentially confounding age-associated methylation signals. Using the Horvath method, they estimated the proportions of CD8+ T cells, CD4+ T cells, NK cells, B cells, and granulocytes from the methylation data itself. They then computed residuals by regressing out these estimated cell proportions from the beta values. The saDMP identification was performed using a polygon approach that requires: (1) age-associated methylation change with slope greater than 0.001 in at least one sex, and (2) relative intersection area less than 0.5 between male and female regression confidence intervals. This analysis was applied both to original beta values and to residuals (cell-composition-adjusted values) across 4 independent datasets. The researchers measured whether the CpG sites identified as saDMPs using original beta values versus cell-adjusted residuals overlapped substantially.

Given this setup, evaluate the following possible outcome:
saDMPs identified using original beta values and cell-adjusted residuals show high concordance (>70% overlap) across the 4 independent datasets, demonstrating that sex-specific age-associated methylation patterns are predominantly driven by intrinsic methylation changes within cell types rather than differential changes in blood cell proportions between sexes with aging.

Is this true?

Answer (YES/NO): NO